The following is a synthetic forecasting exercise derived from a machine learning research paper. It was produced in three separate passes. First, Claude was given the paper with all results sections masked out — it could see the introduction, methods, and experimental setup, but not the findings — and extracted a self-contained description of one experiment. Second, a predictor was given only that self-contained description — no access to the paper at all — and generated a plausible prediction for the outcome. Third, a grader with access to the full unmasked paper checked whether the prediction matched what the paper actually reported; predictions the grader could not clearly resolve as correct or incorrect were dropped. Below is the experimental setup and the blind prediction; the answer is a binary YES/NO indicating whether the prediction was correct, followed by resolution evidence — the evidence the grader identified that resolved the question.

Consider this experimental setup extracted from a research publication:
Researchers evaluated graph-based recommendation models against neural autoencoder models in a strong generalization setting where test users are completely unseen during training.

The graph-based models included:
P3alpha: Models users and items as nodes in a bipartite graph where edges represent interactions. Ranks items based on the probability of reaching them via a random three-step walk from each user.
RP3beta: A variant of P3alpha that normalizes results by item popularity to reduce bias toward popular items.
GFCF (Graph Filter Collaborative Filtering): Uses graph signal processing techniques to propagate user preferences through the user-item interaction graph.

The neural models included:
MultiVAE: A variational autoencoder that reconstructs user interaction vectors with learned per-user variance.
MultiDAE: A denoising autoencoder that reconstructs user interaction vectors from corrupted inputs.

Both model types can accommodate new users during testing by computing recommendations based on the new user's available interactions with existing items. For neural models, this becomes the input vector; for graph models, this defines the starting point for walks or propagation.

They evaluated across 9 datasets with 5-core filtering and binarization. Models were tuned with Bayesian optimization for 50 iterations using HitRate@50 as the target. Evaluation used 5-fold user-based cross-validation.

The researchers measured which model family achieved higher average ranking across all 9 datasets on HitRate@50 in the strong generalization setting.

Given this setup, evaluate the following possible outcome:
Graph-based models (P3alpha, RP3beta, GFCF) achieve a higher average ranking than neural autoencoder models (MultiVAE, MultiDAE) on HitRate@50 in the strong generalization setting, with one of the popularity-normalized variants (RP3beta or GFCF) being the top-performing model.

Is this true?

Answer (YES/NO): NO